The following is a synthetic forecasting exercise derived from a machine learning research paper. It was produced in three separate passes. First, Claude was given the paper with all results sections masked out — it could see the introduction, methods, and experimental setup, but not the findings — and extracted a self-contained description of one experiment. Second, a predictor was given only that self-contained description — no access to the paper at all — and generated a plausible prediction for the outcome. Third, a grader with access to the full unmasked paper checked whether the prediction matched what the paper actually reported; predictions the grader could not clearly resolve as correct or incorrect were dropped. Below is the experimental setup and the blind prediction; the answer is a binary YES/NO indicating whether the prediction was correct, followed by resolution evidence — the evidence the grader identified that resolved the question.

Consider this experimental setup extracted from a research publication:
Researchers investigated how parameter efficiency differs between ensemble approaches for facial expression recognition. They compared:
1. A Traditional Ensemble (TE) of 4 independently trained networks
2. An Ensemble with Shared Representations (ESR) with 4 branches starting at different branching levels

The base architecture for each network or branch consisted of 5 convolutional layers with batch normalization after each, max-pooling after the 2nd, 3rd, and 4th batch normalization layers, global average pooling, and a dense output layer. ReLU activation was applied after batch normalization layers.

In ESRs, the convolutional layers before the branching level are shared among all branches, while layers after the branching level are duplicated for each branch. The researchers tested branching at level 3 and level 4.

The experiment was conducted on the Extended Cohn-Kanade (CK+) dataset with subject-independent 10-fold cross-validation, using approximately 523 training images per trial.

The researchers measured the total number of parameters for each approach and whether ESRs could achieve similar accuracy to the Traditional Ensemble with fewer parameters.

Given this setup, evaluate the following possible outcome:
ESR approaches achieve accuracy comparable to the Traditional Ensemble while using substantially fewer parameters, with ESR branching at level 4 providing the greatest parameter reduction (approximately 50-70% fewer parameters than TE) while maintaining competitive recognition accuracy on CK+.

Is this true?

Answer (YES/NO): YES